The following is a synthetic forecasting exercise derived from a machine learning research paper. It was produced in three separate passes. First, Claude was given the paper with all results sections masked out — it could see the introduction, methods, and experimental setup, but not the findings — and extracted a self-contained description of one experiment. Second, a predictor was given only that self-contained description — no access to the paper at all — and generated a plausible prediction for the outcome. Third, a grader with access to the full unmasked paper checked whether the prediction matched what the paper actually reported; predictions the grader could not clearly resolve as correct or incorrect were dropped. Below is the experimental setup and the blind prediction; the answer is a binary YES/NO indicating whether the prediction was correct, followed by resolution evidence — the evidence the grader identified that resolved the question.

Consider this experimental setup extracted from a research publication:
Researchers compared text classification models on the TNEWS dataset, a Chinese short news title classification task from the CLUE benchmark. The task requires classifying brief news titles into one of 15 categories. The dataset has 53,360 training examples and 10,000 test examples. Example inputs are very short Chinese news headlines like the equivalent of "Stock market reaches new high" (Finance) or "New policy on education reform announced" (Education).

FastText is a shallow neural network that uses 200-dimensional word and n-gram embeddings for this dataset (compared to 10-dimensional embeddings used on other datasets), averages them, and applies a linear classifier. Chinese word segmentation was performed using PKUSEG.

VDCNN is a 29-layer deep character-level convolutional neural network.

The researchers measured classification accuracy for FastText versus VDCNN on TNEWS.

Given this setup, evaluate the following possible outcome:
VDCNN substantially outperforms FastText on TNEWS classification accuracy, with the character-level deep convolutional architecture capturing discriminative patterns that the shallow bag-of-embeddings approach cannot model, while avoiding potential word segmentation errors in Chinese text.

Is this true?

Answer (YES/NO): NO